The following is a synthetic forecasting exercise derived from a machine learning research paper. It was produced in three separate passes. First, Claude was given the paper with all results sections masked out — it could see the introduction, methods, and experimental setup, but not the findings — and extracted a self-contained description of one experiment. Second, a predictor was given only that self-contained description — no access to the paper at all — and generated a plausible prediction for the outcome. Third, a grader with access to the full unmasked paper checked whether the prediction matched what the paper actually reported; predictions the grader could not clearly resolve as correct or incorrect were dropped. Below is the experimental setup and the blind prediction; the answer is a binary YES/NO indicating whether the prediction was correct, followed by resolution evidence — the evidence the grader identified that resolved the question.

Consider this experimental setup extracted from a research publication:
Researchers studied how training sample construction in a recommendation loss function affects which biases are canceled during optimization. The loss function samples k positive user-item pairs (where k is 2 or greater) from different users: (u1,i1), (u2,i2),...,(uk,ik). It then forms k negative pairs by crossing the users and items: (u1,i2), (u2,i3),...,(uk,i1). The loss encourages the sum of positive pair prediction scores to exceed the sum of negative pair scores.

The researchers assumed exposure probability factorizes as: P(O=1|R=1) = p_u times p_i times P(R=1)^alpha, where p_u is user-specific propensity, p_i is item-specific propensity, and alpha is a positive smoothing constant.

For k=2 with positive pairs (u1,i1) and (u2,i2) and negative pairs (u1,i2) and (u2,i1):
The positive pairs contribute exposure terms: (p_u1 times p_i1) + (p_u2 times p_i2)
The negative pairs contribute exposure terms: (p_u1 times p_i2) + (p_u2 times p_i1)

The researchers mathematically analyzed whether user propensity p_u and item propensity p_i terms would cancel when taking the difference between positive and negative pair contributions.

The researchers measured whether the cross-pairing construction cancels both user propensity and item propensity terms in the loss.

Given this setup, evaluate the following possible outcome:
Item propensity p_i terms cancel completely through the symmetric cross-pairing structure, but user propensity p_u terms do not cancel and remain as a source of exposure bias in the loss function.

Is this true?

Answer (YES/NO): NO